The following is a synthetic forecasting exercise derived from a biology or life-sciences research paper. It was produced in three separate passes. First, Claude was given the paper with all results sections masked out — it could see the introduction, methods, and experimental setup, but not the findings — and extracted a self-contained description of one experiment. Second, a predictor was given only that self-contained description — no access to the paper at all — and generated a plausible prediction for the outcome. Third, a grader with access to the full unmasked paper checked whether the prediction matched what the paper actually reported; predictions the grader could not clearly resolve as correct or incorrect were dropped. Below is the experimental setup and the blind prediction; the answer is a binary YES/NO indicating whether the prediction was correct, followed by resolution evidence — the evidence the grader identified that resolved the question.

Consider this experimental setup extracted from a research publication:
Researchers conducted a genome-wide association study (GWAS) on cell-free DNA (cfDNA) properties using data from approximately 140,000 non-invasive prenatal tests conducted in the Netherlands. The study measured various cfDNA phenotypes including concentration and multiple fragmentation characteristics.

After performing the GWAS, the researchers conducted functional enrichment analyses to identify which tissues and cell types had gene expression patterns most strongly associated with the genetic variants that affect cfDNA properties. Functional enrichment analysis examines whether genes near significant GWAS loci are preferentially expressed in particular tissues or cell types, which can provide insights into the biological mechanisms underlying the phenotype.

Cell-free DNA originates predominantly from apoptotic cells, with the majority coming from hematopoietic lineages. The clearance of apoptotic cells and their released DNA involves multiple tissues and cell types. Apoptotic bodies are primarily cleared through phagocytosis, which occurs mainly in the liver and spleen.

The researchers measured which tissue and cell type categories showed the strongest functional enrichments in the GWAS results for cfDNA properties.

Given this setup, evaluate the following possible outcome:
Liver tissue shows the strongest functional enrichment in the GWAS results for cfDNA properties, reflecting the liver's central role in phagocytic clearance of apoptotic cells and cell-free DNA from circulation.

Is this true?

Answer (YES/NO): NO